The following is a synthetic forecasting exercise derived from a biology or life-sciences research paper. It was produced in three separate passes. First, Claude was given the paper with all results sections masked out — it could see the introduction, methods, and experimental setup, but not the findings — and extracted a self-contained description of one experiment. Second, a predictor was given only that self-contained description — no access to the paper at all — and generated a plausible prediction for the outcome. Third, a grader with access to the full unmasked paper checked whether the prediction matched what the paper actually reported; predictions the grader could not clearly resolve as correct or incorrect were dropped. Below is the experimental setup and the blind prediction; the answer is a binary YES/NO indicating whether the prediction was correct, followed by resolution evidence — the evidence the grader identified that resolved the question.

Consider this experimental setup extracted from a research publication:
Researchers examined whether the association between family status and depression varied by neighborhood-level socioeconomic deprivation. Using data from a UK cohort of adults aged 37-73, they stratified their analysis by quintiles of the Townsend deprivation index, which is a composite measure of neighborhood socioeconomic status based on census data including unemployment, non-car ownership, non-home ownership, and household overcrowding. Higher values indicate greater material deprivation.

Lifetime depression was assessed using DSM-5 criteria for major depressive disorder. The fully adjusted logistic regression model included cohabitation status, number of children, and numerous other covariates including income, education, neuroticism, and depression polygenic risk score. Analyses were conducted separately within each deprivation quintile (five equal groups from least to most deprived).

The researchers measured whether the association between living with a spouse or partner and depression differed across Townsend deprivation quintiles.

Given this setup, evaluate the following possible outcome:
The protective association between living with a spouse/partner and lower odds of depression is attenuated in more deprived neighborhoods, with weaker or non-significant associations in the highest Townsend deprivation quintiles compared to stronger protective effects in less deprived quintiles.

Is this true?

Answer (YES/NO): NO